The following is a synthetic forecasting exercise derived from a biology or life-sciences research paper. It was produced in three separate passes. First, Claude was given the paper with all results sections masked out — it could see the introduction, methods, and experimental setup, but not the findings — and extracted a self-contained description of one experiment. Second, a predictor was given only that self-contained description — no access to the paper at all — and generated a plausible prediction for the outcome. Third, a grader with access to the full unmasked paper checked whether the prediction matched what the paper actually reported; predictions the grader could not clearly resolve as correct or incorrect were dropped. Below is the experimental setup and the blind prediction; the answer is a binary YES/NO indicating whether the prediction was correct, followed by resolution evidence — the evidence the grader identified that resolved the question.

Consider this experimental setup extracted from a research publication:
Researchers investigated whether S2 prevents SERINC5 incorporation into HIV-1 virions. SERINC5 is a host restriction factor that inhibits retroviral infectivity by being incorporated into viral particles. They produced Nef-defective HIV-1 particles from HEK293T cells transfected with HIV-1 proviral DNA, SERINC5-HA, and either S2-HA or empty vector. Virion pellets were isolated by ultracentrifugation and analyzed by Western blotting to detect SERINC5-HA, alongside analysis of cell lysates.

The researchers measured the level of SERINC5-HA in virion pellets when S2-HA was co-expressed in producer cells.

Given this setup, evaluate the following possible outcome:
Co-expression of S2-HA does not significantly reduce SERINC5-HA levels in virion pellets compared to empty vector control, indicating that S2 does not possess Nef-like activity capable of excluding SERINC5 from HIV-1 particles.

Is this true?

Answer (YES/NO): NO